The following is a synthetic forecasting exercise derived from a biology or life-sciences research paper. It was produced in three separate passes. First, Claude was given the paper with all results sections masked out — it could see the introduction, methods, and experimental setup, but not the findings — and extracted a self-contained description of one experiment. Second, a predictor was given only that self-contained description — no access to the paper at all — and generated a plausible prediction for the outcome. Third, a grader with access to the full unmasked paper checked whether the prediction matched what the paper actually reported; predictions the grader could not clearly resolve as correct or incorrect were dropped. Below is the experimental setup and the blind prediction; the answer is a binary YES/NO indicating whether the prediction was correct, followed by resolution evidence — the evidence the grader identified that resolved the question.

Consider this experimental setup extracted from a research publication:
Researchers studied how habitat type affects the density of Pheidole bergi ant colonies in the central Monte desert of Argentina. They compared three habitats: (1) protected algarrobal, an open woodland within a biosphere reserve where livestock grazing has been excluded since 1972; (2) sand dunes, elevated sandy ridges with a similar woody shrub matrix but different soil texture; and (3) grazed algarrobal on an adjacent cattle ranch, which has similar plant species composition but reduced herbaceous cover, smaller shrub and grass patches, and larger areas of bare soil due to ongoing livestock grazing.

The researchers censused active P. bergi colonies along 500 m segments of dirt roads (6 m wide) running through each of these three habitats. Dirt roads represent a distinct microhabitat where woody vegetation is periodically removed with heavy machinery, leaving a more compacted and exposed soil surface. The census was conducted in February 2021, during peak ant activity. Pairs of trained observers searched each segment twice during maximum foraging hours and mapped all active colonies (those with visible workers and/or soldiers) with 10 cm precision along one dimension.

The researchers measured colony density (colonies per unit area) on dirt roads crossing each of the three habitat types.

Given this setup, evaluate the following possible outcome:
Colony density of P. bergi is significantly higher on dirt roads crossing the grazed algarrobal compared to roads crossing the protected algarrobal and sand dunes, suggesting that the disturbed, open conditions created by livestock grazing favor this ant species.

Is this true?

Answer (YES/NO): NO